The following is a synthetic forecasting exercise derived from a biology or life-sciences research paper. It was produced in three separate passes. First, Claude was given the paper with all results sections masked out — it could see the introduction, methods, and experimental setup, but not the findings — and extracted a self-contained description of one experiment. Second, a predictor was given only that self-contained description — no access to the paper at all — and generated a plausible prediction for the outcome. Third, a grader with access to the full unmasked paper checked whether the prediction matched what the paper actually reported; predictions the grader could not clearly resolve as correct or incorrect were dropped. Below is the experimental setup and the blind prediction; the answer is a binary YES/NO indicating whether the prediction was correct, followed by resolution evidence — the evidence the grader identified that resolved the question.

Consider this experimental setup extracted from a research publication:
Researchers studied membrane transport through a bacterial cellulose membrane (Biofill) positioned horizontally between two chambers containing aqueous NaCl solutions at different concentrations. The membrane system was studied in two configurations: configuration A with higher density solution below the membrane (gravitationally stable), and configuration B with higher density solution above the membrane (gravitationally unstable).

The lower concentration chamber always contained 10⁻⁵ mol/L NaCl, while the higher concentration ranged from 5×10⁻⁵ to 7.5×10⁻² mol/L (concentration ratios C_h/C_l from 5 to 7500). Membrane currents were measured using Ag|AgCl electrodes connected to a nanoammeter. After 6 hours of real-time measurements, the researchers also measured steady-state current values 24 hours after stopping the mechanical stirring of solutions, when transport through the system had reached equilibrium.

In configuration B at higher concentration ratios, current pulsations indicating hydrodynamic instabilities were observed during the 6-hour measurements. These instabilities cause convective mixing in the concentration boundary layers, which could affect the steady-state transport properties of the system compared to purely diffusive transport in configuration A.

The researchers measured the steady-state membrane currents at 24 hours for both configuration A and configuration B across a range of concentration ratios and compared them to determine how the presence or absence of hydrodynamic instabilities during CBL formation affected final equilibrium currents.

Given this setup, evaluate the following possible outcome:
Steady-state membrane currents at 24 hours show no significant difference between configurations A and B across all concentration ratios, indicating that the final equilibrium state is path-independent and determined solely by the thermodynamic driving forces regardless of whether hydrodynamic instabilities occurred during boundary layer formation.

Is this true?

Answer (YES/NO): NO